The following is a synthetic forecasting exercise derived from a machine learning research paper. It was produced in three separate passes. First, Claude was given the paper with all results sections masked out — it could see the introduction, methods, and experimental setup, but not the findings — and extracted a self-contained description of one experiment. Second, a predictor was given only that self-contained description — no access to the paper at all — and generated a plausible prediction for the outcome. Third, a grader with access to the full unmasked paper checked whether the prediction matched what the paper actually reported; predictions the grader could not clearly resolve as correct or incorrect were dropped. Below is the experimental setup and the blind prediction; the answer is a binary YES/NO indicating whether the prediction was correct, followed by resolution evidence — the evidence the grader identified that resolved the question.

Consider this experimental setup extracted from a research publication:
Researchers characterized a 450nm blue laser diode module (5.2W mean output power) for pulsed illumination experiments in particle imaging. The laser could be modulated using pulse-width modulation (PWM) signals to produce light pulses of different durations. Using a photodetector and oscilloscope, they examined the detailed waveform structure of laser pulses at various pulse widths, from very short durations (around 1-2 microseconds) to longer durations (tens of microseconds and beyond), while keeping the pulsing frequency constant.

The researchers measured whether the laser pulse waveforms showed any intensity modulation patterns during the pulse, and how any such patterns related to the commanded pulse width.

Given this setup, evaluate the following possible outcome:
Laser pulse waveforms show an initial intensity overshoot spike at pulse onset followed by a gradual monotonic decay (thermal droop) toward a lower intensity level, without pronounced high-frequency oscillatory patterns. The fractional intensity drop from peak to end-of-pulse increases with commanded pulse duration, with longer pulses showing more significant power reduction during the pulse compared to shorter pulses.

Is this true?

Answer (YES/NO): NO